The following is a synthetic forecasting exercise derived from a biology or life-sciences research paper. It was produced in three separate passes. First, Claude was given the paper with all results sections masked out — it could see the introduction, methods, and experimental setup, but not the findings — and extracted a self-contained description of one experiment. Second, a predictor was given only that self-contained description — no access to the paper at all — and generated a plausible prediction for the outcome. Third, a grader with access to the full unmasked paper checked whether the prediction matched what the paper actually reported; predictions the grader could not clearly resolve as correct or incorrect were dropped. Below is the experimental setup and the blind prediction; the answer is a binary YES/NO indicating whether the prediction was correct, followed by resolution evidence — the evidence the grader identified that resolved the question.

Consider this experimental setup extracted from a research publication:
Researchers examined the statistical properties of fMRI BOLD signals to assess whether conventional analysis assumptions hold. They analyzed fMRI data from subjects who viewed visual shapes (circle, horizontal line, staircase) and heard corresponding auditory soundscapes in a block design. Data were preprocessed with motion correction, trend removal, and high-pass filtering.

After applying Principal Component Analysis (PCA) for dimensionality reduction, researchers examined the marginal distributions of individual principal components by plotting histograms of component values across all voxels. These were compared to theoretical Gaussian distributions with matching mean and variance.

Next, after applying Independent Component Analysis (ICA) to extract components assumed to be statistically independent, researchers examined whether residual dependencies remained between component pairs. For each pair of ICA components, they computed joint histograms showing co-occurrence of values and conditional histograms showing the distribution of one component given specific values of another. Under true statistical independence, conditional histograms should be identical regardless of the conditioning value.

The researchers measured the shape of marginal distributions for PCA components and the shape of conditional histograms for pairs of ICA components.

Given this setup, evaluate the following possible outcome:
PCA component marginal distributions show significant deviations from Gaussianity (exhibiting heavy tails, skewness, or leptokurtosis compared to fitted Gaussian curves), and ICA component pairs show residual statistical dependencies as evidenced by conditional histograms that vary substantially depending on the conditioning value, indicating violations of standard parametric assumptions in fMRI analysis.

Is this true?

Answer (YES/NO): YES